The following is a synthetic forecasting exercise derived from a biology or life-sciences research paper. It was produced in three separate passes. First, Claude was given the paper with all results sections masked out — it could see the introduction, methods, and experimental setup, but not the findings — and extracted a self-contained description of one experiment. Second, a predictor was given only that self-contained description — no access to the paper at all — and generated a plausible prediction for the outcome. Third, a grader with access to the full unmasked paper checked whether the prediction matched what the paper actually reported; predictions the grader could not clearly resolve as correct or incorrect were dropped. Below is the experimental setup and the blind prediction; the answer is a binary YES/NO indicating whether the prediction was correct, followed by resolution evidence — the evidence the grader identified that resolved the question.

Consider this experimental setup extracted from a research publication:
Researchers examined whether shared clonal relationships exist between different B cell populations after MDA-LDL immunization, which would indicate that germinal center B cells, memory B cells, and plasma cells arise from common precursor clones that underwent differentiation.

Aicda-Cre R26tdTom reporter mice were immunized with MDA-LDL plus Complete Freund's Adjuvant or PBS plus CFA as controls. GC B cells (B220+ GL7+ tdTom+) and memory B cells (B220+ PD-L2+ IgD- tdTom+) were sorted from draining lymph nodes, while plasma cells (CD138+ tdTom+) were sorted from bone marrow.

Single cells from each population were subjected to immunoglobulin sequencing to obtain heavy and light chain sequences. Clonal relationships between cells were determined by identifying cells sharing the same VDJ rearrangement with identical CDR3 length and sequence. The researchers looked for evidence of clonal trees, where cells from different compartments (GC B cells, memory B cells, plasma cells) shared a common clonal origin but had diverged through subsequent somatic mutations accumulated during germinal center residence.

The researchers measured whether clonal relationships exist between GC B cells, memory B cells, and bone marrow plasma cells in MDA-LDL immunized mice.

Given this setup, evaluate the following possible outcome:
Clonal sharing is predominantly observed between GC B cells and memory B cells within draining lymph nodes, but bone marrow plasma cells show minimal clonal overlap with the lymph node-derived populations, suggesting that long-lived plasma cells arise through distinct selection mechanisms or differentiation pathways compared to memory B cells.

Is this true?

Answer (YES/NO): NO